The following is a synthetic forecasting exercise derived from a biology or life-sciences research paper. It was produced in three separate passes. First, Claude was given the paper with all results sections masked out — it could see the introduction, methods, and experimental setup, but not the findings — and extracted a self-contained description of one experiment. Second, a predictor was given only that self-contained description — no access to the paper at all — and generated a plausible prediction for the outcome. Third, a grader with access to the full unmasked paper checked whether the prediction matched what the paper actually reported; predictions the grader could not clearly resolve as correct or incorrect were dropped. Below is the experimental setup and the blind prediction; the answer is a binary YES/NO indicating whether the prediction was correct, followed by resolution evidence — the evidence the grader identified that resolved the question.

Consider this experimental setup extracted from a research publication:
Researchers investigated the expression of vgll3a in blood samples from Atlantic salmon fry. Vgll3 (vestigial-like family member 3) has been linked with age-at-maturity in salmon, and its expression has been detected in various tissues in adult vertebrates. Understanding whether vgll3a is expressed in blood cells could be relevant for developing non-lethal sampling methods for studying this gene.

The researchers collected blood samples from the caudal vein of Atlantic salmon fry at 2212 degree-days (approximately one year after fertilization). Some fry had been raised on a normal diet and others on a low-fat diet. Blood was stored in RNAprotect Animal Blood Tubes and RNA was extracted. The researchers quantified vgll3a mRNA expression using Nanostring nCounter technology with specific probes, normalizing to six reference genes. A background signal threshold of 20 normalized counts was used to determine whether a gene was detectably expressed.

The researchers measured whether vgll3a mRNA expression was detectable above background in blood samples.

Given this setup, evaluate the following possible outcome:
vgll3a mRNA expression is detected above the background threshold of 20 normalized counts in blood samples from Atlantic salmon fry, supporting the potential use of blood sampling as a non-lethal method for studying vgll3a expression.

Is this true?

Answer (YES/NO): NO